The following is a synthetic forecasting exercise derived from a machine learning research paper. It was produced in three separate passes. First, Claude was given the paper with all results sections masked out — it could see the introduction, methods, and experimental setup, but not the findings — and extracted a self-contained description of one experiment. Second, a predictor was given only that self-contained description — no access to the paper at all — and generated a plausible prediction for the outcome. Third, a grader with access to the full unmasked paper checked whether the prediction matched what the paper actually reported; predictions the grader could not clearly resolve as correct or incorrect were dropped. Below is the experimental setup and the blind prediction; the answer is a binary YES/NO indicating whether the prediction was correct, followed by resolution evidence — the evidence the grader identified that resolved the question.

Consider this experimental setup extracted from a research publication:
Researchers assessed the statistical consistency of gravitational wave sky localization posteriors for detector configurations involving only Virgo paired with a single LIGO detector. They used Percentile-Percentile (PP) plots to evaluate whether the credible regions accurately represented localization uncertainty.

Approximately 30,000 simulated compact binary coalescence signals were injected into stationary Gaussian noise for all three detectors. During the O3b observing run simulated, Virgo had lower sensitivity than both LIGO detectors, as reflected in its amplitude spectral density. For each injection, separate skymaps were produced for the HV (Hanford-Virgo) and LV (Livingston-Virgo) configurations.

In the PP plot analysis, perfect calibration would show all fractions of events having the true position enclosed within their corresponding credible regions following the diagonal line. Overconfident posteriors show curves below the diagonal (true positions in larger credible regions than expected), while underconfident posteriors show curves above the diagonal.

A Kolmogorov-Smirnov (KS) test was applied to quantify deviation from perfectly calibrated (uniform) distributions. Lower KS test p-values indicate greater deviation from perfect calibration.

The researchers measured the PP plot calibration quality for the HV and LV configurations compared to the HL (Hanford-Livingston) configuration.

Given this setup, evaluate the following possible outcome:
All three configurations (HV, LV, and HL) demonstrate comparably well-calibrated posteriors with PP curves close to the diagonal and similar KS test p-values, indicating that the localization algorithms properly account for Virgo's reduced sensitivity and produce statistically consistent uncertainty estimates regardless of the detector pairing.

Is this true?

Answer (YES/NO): NO